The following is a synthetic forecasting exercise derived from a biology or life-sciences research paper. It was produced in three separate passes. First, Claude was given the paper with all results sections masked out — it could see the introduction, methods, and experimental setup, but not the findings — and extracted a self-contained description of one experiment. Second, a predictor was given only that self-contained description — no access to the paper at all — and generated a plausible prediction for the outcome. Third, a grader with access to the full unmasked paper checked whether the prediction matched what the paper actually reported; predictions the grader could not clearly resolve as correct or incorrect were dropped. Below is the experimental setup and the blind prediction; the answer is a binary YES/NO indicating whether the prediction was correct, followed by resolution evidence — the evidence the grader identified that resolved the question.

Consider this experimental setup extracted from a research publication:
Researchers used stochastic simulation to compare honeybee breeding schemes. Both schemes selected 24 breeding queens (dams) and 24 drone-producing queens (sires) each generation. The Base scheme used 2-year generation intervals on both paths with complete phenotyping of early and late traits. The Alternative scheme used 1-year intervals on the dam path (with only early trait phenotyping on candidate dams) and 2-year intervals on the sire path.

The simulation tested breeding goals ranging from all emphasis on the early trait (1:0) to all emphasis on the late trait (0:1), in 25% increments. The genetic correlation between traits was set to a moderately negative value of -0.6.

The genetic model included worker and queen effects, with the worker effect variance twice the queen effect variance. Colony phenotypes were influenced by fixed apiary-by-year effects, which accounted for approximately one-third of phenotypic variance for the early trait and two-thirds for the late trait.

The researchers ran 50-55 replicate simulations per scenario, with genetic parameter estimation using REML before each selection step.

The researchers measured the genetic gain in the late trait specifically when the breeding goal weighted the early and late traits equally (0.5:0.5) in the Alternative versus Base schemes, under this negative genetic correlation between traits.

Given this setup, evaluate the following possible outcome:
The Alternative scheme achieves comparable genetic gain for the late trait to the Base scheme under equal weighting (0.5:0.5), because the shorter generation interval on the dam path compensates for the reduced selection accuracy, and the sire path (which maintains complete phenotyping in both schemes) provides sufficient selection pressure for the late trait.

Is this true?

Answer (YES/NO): NO